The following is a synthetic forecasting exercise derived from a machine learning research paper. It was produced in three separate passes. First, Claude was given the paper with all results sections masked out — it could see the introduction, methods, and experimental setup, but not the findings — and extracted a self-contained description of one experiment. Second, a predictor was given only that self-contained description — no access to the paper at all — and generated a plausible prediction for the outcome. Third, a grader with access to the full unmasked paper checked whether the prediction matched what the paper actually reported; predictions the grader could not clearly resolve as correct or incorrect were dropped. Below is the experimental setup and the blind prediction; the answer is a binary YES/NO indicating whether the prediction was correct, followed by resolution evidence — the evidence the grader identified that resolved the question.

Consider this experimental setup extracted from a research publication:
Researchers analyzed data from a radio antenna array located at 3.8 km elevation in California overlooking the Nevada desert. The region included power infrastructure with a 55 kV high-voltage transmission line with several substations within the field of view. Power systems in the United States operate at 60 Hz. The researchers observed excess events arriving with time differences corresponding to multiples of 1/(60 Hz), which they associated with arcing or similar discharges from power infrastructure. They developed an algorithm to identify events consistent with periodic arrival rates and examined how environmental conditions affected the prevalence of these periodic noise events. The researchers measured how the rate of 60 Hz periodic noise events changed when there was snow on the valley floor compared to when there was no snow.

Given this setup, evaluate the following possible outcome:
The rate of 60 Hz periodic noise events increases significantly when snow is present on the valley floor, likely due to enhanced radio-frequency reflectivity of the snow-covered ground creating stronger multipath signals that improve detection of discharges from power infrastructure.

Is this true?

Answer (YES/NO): NO